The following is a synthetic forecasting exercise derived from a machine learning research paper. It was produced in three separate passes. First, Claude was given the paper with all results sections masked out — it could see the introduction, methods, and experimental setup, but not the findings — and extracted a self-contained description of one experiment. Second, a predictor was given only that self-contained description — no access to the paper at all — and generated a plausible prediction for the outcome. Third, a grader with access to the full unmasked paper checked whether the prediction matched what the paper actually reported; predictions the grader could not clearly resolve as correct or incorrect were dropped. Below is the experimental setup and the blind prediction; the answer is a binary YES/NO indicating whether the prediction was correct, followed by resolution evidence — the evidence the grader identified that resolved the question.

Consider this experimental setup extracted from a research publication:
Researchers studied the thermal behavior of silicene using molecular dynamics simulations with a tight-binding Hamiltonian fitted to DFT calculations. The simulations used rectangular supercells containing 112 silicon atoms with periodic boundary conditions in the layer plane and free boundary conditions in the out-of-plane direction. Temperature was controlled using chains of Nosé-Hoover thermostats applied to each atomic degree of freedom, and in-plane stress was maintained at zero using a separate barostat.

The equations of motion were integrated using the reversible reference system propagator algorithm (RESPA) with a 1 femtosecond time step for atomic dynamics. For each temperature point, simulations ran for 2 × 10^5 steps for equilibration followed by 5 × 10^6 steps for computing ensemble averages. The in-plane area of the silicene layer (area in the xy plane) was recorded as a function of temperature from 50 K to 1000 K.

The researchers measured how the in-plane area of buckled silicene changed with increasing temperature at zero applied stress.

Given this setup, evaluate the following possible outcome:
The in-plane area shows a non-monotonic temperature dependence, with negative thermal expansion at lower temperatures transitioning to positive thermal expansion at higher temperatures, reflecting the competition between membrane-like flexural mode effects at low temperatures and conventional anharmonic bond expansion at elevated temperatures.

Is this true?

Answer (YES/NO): YES